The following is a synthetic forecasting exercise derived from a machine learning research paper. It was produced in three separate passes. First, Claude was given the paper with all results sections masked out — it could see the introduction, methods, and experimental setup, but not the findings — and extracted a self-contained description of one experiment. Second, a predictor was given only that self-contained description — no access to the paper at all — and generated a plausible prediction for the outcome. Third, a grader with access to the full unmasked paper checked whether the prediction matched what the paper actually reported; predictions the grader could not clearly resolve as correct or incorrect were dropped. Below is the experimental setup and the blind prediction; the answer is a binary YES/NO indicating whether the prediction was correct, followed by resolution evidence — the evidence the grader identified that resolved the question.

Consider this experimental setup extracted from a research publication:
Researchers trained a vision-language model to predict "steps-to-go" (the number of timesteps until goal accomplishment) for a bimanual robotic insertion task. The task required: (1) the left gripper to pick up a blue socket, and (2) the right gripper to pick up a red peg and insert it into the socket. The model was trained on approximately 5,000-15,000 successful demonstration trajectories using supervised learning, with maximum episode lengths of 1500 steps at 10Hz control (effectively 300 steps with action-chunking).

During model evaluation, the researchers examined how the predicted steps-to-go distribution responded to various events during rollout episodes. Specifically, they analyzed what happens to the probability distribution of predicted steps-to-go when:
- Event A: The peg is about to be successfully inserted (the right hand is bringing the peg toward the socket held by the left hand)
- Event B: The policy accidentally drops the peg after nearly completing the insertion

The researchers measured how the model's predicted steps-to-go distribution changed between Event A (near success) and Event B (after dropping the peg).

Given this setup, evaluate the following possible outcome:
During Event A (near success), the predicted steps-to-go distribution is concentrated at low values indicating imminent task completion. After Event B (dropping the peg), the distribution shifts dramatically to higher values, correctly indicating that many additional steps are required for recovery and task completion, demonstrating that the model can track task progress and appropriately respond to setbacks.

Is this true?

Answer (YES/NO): NO